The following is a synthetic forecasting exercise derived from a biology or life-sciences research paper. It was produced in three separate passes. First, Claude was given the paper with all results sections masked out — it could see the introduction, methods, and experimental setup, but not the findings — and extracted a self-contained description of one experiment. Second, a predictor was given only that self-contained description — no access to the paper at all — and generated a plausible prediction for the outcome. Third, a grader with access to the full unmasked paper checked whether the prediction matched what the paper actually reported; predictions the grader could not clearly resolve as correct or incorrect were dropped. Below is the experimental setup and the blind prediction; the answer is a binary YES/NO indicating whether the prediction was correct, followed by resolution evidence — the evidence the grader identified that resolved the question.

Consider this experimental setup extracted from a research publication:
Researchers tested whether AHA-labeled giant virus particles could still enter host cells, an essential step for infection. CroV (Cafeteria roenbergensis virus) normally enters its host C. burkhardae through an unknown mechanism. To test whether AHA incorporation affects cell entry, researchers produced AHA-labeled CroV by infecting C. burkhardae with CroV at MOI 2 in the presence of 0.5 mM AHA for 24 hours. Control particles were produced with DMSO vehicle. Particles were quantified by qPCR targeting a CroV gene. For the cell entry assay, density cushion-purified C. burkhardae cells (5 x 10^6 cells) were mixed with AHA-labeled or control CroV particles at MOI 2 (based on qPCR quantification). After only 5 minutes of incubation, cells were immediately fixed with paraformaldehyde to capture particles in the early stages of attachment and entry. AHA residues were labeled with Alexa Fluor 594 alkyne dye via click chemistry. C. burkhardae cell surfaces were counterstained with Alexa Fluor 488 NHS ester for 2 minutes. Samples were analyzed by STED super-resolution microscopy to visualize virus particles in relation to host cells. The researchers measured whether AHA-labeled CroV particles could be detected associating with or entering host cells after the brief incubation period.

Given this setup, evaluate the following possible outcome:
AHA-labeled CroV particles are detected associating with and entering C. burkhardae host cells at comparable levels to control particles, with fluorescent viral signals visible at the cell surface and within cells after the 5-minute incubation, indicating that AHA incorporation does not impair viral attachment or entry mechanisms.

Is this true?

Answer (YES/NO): YES